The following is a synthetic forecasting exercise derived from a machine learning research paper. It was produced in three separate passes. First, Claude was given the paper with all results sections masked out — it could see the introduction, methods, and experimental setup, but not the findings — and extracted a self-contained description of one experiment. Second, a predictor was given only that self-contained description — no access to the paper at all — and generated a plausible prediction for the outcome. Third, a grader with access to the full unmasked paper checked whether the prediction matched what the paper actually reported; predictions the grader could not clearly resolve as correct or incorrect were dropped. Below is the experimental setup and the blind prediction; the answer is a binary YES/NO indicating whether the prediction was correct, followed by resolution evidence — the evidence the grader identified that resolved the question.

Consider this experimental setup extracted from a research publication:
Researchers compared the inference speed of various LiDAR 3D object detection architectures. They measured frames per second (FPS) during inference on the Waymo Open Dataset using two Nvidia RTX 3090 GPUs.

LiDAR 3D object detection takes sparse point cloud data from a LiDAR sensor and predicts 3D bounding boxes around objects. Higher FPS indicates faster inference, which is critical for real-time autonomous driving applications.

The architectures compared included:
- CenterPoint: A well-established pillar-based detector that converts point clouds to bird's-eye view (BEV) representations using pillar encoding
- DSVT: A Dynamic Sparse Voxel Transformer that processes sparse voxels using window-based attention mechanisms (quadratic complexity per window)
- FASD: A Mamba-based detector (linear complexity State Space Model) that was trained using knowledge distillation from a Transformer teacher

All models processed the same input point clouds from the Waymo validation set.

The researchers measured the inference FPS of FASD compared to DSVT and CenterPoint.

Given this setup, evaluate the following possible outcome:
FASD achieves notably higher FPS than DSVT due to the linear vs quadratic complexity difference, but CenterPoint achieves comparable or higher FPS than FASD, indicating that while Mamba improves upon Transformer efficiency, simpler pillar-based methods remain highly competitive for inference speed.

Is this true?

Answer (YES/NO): YES